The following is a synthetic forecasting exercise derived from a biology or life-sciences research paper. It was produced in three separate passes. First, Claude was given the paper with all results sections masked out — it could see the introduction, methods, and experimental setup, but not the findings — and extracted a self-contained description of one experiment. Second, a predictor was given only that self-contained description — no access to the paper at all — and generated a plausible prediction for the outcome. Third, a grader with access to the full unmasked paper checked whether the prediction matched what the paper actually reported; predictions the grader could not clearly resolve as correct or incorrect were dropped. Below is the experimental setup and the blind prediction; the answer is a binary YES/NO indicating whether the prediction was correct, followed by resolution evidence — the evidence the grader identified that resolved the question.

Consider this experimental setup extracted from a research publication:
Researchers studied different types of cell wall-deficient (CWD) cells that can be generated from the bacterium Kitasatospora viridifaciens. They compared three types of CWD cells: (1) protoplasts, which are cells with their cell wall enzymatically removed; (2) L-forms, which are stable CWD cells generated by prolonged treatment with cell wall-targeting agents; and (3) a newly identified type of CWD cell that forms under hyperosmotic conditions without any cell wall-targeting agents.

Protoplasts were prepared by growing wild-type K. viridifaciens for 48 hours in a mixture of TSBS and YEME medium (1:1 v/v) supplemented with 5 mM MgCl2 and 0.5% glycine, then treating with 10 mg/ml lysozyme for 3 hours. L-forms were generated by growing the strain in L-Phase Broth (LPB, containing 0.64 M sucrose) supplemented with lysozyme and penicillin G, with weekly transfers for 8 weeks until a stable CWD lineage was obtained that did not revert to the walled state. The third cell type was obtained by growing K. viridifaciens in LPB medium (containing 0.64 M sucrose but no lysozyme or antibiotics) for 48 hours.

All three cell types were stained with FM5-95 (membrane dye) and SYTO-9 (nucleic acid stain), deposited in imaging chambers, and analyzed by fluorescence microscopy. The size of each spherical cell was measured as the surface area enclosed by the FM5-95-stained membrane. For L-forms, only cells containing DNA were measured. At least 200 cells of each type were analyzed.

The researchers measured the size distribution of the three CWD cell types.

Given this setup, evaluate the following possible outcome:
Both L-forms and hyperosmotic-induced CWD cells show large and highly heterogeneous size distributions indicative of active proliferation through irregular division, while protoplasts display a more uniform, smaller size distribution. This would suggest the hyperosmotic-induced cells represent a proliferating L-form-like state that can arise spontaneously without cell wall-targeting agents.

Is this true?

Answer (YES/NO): NO